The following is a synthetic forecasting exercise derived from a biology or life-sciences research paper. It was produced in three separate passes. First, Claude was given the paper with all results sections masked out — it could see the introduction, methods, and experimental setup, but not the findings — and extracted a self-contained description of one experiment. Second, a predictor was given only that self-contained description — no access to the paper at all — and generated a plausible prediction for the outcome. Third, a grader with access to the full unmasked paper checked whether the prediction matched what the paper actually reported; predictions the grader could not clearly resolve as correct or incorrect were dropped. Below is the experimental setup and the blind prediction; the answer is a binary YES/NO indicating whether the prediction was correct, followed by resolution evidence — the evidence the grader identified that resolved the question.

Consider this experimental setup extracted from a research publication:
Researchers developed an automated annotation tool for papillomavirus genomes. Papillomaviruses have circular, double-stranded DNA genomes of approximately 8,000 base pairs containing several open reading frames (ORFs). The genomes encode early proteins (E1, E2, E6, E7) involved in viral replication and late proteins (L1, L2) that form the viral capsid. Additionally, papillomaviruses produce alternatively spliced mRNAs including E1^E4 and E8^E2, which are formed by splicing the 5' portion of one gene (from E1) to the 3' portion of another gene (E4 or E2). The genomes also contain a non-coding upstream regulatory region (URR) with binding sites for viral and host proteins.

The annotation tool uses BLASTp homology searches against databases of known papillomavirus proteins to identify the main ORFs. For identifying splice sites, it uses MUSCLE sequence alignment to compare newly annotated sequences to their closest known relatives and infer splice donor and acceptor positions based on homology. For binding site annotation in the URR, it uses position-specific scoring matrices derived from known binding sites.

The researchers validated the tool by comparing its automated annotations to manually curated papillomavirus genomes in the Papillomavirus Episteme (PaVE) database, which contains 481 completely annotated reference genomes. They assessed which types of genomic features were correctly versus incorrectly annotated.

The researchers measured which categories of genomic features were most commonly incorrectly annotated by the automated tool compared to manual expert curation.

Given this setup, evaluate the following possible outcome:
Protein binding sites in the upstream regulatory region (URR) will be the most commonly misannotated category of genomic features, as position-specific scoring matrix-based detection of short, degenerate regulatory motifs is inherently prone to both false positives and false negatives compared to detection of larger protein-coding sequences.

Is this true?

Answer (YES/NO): NO